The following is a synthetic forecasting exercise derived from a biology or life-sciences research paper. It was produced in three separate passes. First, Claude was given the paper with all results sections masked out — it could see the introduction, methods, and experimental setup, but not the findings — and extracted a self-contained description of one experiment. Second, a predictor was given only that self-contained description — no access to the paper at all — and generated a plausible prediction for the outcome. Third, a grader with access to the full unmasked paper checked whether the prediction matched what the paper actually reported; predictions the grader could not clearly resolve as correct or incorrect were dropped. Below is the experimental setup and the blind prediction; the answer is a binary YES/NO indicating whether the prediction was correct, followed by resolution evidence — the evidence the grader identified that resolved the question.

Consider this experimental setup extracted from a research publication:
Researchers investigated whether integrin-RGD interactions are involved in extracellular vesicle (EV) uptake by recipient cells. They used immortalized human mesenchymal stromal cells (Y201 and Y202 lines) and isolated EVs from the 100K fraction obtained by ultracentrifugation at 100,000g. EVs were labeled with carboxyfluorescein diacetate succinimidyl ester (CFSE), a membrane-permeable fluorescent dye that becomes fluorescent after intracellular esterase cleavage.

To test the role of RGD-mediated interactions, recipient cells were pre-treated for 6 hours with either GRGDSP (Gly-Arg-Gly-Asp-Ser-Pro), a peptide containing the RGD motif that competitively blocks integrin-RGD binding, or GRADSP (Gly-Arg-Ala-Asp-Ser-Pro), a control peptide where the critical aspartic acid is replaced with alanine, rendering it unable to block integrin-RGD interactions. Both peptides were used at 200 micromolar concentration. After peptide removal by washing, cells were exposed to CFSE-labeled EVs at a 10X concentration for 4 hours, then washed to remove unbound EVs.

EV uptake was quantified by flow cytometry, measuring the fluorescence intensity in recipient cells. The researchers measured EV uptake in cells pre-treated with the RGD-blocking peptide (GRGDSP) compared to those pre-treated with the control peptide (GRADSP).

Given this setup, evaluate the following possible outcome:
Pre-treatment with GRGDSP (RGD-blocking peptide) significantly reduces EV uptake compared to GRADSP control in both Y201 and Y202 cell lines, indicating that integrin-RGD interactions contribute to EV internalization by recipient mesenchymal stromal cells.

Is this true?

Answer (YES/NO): NO